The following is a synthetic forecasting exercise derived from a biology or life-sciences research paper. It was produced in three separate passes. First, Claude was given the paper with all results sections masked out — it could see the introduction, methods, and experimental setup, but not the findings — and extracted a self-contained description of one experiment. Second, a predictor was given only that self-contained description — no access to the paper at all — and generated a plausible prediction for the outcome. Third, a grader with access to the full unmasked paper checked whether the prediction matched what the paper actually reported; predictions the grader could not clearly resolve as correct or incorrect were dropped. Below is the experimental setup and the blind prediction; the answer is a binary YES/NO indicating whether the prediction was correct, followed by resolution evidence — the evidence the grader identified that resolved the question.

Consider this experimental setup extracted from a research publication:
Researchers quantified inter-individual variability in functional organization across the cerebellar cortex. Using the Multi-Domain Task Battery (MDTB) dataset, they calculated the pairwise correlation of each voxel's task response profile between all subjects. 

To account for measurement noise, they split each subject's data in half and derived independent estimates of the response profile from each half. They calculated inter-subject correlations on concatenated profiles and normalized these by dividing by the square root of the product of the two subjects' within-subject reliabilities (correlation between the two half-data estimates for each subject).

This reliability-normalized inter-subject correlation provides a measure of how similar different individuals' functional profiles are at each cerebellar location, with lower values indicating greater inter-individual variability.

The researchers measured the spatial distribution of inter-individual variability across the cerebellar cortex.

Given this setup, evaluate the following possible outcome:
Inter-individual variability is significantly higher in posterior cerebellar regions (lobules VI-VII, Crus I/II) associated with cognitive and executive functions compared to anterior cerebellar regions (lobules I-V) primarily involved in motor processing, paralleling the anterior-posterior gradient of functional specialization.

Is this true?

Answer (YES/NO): NO